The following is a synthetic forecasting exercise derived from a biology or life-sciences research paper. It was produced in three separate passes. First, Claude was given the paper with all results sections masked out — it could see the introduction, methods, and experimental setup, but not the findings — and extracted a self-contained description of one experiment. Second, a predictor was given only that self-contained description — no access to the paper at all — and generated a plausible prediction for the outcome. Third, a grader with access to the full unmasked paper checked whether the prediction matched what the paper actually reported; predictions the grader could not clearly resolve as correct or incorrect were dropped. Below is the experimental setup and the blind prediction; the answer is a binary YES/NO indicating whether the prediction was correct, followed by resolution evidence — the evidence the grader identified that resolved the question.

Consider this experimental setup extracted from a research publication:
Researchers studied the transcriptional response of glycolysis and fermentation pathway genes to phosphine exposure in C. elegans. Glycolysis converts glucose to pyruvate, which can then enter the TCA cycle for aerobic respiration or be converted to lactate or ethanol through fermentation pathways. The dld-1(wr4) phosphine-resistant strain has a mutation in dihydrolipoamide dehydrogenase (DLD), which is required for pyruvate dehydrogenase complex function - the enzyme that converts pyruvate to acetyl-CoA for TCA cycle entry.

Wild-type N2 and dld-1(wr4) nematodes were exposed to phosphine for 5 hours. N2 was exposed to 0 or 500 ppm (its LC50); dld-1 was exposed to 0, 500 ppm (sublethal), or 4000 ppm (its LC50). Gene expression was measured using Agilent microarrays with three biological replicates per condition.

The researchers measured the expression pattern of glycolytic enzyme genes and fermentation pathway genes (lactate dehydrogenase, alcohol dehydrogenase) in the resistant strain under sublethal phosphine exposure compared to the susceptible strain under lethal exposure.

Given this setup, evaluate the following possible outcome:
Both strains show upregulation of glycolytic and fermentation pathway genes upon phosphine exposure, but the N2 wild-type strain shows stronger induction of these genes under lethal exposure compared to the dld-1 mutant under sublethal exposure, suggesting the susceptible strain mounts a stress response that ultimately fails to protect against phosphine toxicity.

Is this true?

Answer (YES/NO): NO